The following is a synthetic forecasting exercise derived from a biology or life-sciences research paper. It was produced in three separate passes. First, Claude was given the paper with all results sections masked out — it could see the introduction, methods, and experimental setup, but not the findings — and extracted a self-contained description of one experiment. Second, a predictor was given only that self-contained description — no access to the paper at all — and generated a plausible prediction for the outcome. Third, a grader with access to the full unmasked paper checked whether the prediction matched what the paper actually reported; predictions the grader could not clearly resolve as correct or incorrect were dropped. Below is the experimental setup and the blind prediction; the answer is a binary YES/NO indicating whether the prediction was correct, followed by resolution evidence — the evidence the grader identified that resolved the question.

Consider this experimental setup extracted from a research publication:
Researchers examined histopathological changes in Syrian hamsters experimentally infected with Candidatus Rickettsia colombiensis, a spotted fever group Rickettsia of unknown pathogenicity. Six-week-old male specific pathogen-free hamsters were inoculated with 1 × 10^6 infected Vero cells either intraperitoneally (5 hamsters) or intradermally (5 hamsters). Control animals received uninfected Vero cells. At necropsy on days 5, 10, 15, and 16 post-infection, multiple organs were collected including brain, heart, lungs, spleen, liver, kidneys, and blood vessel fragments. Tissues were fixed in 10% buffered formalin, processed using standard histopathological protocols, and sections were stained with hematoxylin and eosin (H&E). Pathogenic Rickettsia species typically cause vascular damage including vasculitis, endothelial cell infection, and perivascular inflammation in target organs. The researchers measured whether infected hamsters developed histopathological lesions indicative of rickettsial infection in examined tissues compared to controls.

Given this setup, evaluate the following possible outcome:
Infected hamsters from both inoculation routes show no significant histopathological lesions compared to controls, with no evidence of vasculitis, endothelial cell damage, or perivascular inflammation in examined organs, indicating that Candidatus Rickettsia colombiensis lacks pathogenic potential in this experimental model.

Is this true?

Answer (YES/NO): YES